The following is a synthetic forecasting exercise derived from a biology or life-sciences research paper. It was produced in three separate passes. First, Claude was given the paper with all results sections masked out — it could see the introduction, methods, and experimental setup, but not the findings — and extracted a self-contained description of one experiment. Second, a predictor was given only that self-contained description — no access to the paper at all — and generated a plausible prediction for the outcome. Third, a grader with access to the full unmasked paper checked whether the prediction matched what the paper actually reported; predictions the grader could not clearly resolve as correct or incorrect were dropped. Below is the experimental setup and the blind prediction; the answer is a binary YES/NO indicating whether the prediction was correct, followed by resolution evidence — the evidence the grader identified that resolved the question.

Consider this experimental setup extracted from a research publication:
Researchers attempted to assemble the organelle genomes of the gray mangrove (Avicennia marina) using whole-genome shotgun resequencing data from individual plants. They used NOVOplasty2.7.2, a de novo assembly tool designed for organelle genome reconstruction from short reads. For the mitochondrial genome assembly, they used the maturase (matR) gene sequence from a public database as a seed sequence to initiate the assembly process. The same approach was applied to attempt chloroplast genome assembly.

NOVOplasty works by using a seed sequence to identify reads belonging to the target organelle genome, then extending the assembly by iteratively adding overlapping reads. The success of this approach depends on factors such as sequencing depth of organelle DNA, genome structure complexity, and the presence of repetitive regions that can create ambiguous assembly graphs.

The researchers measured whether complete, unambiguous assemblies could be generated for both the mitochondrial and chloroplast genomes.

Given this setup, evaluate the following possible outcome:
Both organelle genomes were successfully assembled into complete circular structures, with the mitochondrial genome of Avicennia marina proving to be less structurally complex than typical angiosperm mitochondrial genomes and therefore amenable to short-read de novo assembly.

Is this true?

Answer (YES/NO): NO